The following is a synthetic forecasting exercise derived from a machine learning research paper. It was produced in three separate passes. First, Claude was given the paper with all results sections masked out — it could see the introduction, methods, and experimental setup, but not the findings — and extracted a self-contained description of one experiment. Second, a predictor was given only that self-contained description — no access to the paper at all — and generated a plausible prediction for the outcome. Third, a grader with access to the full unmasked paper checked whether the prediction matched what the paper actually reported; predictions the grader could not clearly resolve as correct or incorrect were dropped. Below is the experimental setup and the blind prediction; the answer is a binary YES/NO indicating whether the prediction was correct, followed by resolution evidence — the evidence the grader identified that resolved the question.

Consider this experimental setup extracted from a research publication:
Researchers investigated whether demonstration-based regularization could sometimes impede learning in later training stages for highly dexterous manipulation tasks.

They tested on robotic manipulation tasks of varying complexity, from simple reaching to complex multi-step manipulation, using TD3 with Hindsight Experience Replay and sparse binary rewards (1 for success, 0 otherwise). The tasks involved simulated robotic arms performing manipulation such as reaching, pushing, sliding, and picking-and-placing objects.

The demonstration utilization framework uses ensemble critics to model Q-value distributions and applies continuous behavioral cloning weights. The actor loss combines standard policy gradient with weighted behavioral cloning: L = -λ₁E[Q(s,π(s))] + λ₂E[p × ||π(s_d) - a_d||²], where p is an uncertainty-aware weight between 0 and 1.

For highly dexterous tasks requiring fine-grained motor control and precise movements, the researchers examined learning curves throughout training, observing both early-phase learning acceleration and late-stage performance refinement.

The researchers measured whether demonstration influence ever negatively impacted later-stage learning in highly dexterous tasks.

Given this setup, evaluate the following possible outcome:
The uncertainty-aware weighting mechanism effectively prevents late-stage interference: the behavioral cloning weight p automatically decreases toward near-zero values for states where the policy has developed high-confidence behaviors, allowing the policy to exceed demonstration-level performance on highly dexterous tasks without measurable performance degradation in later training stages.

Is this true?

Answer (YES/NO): NO